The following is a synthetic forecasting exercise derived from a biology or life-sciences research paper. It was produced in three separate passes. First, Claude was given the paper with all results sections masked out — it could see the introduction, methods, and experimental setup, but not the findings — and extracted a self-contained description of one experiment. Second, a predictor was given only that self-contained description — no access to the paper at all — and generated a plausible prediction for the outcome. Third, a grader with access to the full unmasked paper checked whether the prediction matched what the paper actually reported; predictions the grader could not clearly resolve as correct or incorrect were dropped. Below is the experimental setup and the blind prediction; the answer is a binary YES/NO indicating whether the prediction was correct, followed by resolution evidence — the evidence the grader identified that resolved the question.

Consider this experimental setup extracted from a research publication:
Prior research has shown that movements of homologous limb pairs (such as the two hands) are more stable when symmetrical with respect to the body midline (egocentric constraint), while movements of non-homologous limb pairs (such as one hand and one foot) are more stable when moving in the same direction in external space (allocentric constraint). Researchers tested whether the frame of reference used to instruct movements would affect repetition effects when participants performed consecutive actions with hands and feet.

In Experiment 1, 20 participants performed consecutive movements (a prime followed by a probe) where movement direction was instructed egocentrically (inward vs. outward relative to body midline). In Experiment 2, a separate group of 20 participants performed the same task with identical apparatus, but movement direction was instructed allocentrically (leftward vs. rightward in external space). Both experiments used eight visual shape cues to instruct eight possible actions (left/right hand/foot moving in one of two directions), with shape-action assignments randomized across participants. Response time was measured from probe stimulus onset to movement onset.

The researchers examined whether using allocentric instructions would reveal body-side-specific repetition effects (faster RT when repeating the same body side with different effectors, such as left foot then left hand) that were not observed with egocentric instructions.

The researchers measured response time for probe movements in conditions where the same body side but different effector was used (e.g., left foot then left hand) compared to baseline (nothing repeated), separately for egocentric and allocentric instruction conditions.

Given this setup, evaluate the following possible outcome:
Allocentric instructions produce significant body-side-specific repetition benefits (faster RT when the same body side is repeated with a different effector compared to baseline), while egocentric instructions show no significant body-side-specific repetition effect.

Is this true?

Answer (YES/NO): NO